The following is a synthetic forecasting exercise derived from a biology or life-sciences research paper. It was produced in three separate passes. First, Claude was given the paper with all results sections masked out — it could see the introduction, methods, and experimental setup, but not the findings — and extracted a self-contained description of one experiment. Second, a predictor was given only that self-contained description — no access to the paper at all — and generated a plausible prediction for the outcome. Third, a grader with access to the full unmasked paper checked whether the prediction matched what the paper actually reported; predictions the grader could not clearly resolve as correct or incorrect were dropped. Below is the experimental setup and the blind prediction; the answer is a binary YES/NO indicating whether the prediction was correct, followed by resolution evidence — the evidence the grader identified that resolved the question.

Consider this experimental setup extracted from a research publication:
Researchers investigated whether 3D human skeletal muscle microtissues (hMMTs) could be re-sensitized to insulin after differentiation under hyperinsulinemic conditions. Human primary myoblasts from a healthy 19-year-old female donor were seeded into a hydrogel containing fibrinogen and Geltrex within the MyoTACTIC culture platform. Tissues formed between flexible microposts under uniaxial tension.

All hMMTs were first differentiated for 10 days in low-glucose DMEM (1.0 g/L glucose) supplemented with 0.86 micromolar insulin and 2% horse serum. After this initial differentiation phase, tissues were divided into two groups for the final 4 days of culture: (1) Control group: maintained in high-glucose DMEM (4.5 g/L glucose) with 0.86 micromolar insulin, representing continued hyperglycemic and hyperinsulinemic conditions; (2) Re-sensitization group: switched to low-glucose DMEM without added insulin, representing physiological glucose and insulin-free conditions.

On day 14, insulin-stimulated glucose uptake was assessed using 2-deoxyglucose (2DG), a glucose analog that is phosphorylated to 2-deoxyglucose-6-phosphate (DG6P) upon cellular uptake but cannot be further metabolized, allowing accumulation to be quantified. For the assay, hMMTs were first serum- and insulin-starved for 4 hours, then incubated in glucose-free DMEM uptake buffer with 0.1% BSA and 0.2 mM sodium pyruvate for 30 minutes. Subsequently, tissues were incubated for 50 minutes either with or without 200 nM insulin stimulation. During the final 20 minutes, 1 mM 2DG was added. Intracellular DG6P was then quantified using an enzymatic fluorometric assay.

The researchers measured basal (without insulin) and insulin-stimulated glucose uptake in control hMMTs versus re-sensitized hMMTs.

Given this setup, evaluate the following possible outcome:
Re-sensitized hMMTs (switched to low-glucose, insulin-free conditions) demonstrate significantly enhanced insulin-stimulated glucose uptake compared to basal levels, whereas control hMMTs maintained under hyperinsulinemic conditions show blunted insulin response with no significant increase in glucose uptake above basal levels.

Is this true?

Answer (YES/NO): NO